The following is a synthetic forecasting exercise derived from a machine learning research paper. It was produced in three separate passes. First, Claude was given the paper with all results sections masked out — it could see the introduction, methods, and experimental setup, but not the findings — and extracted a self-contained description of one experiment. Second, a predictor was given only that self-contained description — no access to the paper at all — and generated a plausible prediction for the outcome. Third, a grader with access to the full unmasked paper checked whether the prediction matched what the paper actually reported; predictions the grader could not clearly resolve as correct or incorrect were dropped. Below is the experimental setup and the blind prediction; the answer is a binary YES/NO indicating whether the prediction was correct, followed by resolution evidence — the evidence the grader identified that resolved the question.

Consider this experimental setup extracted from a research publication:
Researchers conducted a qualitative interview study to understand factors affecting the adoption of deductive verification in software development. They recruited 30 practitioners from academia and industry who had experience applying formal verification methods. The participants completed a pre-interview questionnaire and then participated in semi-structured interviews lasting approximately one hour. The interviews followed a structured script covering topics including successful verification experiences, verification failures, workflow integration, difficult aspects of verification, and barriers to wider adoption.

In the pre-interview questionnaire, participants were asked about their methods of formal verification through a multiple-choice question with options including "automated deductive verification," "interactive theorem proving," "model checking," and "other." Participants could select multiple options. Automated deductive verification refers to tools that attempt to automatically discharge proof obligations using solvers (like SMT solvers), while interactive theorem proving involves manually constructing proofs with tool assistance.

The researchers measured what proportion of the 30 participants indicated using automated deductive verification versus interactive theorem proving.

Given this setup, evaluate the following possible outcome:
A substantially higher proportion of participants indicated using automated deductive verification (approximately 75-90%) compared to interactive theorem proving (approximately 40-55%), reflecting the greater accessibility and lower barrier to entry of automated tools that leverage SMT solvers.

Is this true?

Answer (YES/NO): YES